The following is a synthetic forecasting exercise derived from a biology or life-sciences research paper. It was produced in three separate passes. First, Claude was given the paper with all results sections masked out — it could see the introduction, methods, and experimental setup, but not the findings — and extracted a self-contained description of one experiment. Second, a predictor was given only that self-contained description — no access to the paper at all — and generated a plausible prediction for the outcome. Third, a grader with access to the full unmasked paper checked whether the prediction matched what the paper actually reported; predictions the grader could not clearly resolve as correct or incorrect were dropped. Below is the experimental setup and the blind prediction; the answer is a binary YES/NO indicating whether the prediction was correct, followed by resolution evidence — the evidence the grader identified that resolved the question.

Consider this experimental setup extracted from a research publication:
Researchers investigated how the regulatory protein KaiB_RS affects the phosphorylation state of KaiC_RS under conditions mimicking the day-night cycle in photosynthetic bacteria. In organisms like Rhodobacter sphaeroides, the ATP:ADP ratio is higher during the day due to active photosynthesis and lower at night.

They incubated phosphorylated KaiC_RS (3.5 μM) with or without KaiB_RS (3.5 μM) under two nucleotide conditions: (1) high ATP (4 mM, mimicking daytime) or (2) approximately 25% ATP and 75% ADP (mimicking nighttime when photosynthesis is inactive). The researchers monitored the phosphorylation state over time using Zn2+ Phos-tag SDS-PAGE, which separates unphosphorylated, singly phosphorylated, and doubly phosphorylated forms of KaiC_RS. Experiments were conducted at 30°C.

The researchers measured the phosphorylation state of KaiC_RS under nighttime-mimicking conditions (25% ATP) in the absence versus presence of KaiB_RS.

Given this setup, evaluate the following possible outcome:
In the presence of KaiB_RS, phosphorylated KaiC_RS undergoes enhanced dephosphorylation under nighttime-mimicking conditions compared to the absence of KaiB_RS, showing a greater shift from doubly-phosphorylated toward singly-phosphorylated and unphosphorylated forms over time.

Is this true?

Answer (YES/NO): YES